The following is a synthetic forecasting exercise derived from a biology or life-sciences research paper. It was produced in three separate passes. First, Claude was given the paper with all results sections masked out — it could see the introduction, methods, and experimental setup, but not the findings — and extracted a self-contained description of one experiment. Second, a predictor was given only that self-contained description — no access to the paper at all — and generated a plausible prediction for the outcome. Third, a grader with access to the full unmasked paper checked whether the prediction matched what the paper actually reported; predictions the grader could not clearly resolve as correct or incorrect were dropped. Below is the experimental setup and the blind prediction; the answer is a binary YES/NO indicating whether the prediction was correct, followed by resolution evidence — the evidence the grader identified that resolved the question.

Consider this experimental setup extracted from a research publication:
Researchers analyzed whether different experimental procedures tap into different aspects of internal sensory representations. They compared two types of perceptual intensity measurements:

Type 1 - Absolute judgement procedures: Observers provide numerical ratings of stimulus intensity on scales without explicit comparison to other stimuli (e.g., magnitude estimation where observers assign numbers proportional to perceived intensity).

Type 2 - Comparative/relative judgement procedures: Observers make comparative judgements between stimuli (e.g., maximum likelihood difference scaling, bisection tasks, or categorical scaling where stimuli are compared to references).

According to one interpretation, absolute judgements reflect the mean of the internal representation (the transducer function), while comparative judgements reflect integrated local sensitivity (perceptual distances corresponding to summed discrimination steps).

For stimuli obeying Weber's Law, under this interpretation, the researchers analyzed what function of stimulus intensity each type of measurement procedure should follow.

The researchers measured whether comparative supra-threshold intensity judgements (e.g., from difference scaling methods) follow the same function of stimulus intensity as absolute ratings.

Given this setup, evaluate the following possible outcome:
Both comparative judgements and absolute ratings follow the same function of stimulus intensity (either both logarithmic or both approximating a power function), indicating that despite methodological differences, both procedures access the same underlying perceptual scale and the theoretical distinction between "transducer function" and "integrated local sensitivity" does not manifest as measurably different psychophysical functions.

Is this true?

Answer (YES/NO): NO